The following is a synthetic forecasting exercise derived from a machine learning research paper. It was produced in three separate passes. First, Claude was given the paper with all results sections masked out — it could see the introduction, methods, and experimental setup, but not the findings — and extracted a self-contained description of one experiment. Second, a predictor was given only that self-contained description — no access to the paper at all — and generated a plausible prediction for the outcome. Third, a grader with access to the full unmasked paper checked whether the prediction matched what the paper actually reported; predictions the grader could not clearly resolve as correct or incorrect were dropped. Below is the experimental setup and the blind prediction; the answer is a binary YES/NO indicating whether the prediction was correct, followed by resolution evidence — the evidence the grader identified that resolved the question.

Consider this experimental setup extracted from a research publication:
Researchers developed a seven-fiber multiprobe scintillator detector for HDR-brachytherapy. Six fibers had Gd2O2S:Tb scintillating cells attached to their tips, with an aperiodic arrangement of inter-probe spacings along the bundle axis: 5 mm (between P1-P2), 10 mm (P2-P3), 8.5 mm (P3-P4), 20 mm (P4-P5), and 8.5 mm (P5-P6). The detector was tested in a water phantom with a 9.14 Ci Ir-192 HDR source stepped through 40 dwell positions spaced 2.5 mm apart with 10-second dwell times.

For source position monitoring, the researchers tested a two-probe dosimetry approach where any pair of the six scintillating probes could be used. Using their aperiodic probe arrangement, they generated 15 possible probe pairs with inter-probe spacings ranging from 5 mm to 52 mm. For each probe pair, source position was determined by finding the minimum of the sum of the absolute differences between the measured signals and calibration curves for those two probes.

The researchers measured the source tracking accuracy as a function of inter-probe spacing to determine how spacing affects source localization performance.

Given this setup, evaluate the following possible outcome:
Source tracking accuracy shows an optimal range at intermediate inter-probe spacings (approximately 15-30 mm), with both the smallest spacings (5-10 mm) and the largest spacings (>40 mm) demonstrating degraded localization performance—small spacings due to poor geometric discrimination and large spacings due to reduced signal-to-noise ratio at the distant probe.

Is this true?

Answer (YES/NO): NO